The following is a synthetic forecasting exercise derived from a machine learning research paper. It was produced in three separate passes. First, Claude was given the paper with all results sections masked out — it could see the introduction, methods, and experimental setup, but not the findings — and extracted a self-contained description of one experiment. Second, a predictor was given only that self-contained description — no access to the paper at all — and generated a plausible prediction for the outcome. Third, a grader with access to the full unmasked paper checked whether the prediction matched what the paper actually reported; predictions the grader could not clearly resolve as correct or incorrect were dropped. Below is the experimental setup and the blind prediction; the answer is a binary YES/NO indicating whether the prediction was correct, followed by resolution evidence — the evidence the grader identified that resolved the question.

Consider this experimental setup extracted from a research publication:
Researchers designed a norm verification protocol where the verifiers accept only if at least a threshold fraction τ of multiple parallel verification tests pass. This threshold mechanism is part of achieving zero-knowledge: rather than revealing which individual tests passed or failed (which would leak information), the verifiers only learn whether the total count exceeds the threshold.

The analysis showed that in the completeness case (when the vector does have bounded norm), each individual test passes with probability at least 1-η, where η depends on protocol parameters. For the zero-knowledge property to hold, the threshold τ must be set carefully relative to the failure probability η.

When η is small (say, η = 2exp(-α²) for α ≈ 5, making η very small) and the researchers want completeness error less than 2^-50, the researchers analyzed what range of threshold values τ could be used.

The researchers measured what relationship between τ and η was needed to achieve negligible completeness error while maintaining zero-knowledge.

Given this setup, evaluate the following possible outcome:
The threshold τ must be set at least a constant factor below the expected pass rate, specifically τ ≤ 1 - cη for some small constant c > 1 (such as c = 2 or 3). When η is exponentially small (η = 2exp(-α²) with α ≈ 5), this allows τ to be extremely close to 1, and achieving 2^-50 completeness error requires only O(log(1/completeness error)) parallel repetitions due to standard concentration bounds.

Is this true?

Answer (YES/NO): NO